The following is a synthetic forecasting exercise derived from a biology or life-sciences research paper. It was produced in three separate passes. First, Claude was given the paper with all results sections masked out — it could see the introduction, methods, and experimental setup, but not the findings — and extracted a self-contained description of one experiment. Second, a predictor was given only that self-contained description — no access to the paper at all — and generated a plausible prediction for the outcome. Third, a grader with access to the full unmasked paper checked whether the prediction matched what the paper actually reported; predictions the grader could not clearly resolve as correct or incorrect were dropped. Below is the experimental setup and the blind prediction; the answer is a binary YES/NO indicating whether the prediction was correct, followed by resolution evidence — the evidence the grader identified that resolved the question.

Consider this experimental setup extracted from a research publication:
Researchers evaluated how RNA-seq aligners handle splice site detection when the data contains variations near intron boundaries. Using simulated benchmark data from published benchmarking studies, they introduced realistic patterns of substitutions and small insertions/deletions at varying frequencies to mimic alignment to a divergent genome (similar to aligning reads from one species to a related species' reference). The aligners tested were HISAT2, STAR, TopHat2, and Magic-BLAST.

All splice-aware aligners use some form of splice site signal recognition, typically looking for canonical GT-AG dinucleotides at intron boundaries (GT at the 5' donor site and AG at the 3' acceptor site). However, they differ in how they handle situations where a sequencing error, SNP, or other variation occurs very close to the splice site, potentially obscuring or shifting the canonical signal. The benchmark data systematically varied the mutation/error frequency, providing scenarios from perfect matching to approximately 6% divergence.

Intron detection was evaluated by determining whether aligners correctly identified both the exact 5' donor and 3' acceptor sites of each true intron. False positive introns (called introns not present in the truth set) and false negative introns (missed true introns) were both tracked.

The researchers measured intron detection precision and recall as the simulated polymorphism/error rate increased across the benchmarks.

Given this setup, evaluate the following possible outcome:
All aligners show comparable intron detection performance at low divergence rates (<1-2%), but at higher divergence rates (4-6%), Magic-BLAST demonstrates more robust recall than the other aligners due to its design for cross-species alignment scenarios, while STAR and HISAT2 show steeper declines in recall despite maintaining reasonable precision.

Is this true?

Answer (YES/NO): NO